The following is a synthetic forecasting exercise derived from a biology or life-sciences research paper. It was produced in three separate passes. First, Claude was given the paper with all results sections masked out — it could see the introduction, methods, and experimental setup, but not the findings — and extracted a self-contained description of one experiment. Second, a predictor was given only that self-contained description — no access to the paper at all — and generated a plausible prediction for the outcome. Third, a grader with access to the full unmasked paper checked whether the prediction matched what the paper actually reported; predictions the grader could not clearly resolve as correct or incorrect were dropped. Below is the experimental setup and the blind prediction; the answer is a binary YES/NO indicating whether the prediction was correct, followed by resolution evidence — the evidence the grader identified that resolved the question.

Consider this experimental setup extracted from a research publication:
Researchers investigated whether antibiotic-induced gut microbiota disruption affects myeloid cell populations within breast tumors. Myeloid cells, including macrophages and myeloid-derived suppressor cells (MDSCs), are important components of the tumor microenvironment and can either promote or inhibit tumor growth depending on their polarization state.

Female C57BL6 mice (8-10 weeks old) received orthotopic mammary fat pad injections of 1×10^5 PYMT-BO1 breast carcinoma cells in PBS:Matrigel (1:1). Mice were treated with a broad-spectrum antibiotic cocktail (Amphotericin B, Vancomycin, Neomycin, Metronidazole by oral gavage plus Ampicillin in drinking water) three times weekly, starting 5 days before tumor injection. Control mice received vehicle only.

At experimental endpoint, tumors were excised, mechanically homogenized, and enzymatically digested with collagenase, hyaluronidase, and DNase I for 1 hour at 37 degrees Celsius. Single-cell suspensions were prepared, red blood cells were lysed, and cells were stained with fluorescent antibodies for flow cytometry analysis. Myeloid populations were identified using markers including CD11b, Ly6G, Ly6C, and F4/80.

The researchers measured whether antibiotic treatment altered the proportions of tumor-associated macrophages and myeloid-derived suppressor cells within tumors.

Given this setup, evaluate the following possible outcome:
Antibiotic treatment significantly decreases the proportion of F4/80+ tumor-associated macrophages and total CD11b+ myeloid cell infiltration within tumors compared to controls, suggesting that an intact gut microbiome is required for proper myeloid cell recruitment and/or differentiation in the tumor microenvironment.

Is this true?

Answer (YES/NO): NO